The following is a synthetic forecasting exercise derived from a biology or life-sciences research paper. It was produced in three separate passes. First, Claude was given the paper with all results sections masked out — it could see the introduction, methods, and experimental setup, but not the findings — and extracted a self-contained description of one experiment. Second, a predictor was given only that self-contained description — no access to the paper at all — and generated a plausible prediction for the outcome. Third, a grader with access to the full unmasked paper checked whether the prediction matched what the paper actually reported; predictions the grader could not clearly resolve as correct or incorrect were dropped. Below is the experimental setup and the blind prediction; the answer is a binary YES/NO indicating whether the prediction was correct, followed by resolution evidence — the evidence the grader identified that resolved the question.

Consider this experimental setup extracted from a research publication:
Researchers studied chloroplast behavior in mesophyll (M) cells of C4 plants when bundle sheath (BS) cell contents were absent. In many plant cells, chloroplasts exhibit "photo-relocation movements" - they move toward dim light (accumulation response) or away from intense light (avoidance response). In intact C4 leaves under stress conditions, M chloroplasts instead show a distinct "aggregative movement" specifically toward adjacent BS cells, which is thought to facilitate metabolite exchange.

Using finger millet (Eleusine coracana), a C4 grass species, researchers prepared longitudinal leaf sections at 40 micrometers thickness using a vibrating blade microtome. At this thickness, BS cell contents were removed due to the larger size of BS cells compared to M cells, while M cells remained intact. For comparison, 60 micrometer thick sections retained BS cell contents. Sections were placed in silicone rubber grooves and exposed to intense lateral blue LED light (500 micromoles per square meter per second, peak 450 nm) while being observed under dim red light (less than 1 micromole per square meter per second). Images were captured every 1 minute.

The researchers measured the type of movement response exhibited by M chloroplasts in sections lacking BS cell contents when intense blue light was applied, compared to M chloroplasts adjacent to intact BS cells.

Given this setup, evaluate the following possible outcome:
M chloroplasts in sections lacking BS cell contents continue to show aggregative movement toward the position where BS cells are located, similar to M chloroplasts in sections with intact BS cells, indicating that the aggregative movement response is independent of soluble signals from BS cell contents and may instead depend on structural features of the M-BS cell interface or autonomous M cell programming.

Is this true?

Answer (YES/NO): NO